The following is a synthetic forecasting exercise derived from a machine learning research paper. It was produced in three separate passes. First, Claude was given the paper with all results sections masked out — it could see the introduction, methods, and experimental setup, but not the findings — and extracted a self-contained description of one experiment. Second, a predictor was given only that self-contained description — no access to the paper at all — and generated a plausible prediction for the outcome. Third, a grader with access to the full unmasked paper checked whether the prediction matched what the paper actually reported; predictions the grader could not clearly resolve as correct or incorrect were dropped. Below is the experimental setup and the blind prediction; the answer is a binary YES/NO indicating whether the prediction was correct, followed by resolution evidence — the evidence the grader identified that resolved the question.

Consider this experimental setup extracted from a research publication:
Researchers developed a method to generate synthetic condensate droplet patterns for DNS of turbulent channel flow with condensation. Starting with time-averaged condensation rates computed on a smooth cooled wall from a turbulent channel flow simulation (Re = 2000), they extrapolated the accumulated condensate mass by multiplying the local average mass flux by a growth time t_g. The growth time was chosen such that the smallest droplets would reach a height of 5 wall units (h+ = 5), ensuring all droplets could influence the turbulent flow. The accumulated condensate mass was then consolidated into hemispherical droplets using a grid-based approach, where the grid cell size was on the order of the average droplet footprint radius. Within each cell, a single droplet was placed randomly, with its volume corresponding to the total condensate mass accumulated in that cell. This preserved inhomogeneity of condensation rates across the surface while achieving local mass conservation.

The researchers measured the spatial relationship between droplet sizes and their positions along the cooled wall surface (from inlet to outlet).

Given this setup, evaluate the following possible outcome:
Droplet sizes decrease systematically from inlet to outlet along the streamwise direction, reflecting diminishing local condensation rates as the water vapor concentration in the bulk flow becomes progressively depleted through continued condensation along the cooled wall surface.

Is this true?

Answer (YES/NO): YES